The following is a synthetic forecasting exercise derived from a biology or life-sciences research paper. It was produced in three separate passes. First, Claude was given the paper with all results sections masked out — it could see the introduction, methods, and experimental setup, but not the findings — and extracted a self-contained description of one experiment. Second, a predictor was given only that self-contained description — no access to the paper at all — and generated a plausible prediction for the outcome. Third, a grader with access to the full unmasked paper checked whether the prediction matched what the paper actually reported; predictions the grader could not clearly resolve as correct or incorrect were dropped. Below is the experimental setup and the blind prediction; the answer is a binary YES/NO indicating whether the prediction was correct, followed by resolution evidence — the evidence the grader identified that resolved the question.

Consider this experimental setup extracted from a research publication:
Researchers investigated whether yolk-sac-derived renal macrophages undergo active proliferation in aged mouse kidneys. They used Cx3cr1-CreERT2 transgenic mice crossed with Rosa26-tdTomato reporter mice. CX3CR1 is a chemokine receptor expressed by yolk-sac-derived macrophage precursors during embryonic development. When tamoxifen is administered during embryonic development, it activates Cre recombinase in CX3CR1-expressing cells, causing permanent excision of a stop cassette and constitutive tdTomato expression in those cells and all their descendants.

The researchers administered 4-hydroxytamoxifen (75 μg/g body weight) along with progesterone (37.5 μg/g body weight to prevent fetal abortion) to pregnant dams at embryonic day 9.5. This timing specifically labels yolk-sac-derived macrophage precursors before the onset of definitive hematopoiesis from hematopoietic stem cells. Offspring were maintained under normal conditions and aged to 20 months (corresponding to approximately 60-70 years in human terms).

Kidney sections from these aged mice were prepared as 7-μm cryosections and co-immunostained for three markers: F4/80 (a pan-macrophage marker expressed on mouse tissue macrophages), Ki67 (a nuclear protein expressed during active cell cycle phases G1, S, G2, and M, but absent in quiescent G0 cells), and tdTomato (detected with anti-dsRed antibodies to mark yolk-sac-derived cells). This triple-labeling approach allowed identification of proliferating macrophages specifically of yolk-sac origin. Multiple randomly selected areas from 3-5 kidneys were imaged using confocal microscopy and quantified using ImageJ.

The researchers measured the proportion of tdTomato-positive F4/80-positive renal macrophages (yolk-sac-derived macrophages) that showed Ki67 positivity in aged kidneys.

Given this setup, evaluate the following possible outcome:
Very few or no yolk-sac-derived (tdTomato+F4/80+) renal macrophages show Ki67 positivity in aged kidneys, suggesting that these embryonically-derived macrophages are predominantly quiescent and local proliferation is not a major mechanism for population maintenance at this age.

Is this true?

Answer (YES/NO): NO